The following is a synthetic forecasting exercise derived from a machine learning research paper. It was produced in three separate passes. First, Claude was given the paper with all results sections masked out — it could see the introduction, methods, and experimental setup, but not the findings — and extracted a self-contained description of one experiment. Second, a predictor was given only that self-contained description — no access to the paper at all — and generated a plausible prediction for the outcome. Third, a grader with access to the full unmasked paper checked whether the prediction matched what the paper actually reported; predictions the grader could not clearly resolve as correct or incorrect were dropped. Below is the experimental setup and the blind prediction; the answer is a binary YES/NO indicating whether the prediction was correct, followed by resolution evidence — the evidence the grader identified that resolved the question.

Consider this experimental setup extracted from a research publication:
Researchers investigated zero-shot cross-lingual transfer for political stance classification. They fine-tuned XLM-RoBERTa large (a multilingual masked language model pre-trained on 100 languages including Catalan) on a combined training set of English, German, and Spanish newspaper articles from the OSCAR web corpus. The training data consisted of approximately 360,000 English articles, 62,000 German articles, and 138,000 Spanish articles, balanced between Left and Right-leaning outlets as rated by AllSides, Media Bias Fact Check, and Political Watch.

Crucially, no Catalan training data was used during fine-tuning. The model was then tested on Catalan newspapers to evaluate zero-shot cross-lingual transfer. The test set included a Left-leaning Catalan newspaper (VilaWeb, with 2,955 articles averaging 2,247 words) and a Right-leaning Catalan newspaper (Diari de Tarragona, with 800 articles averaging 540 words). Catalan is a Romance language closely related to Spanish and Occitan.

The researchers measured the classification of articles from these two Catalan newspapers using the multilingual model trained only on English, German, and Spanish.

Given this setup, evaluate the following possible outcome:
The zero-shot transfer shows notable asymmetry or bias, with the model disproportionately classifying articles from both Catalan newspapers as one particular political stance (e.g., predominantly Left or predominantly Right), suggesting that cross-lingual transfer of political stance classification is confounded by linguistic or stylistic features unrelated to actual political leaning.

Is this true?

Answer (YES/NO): NO